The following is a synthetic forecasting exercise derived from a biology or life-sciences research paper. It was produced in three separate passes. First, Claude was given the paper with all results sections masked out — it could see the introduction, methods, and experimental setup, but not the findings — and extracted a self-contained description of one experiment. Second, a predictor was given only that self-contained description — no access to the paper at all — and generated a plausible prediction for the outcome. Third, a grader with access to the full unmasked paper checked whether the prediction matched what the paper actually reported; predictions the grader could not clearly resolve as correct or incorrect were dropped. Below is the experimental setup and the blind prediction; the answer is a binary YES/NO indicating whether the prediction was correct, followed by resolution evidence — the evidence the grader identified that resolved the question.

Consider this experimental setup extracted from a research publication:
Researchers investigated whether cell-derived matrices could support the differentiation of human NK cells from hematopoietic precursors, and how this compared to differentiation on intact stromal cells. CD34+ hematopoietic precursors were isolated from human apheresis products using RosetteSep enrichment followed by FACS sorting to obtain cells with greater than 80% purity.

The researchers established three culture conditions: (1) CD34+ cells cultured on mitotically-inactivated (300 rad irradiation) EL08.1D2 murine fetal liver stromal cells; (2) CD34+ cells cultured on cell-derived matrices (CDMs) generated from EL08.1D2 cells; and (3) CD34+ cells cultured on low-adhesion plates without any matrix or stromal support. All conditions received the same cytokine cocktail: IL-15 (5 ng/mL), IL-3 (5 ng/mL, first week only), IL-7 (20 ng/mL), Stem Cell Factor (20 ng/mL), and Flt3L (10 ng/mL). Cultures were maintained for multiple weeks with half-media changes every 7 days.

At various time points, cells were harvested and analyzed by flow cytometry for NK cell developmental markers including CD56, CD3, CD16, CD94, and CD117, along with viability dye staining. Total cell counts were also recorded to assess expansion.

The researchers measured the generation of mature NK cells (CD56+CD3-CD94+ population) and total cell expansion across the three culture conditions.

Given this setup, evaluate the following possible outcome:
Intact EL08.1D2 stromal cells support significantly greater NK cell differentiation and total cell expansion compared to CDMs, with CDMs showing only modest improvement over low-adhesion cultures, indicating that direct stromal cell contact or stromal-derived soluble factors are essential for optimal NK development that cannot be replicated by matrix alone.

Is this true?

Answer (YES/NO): NO